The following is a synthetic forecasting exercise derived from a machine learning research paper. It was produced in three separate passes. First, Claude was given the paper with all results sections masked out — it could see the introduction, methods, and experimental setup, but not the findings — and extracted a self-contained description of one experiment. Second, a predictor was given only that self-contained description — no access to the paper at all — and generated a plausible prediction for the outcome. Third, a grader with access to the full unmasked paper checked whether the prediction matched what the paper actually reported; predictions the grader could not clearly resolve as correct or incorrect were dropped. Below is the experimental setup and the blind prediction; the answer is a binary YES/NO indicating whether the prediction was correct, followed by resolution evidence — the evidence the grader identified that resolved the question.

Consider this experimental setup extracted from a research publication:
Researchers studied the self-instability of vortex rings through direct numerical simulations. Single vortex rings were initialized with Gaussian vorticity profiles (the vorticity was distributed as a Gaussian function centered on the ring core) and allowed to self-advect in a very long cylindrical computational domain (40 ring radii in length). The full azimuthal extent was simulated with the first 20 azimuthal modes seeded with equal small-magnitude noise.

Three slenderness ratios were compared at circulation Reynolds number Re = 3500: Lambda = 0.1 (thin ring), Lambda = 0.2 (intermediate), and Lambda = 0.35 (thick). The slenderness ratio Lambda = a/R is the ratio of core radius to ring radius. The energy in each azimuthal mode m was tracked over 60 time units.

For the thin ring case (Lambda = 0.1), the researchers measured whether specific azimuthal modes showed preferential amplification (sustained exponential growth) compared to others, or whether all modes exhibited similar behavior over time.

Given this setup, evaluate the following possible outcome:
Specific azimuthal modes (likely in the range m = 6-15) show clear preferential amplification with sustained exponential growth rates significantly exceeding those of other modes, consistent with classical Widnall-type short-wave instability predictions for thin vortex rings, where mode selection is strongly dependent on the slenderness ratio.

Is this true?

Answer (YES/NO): NO